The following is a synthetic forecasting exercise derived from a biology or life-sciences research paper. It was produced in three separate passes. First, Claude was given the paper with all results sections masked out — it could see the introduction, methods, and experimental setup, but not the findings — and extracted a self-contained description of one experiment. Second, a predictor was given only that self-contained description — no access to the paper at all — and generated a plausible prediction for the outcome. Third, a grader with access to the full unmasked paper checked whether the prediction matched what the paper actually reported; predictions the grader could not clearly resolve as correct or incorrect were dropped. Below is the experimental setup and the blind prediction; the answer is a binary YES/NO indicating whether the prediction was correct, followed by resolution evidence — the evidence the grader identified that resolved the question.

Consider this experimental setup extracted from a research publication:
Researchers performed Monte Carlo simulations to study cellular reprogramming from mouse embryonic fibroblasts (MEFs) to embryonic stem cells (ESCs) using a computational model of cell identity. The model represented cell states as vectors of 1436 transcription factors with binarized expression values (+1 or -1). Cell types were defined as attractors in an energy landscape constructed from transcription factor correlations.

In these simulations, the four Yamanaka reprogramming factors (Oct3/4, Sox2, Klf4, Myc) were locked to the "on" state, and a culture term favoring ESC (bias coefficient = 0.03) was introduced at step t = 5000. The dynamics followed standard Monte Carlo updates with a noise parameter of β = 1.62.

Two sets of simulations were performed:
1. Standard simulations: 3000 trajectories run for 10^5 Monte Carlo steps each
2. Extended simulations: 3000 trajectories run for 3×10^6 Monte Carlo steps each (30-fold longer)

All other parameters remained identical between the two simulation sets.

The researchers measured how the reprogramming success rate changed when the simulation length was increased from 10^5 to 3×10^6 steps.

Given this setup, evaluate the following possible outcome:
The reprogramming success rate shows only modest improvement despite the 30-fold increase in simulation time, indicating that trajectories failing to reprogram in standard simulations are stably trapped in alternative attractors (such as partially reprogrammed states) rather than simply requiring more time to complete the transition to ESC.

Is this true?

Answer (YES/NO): NO